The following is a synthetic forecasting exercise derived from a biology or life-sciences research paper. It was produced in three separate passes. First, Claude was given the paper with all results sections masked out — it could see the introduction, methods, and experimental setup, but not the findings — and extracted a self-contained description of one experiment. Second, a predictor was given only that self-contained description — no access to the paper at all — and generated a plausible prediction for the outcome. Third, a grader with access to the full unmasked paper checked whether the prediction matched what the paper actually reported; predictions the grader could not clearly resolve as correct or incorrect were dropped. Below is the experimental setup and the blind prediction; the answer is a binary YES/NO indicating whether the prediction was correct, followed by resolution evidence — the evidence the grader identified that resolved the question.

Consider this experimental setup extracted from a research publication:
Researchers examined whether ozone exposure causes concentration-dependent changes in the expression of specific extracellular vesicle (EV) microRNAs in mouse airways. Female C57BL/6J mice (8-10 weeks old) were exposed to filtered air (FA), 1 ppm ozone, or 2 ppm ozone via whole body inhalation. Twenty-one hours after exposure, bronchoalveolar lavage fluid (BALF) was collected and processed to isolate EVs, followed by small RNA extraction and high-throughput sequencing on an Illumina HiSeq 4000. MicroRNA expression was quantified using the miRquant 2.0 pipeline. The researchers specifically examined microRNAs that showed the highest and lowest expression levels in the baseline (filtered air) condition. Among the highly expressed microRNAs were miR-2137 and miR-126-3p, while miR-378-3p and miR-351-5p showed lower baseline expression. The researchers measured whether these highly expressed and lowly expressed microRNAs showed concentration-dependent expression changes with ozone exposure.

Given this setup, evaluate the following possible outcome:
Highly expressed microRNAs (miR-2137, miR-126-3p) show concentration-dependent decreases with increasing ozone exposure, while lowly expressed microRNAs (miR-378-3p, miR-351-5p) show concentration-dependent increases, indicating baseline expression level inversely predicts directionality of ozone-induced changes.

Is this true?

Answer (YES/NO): NO